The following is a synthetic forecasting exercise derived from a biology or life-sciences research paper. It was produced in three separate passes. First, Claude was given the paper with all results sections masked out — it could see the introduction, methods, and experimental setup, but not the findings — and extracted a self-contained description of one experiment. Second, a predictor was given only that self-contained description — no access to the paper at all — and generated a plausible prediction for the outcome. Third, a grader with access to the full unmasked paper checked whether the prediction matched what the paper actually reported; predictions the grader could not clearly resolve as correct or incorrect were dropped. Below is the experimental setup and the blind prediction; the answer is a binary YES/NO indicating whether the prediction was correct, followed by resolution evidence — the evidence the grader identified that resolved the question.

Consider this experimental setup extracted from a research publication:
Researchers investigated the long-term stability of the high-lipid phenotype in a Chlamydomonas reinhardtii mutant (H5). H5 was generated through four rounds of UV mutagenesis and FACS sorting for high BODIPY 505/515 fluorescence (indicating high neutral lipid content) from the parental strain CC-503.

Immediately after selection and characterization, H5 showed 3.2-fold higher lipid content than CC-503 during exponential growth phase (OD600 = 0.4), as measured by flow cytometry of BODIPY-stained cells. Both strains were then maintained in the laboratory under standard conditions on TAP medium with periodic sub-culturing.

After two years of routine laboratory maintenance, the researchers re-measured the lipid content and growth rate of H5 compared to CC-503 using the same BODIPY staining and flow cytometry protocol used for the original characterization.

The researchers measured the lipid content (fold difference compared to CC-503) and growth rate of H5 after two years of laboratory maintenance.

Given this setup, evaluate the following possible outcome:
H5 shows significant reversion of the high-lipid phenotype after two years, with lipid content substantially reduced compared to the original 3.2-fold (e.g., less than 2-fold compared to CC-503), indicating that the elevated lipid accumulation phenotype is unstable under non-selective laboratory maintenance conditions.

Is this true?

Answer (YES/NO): YES